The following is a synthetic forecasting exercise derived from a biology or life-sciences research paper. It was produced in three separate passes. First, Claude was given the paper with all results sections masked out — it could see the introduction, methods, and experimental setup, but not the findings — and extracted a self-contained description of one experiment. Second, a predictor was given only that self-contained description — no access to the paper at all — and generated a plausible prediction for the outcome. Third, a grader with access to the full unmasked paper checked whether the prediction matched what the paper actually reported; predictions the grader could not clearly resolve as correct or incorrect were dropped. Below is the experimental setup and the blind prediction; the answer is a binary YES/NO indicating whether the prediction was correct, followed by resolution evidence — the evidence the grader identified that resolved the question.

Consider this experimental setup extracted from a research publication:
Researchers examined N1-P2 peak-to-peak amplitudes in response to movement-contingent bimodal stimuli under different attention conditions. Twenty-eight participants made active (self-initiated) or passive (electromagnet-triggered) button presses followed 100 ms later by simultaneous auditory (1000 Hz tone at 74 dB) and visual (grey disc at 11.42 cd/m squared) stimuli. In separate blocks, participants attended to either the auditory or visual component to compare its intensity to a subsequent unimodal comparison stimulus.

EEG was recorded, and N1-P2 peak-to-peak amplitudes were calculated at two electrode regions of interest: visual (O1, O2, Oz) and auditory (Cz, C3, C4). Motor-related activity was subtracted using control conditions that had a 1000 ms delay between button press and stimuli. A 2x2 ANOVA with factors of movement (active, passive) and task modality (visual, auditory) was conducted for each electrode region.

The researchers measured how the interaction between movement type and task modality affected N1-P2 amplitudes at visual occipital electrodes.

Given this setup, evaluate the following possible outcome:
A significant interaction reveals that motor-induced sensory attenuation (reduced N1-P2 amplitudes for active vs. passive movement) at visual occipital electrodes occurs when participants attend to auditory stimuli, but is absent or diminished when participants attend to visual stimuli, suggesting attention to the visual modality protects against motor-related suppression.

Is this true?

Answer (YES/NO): NO